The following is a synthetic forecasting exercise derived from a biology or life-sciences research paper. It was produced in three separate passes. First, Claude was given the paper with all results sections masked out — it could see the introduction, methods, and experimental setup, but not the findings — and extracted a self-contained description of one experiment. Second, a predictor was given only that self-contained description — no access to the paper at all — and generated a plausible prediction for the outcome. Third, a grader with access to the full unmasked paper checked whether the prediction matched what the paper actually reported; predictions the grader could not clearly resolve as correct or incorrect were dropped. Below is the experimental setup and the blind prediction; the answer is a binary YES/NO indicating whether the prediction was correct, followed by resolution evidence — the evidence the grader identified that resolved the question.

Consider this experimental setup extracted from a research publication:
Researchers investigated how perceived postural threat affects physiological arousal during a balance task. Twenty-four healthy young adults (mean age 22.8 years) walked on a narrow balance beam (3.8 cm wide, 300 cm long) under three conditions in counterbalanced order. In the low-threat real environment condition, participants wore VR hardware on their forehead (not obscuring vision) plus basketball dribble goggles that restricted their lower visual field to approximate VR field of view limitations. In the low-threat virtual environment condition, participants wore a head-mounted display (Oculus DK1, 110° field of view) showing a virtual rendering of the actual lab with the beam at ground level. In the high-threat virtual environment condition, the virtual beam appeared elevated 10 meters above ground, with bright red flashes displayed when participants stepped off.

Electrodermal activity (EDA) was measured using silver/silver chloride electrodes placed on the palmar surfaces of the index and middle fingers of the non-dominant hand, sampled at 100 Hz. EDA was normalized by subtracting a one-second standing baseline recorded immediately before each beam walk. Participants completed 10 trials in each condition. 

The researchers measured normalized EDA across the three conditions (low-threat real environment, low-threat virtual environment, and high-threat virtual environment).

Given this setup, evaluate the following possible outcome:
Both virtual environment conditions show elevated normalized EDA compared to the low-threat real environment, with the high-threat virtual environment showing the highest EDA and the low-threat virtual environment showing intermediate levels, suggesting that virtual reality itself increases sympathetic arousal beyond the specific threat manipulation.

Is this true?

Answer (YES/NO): NO